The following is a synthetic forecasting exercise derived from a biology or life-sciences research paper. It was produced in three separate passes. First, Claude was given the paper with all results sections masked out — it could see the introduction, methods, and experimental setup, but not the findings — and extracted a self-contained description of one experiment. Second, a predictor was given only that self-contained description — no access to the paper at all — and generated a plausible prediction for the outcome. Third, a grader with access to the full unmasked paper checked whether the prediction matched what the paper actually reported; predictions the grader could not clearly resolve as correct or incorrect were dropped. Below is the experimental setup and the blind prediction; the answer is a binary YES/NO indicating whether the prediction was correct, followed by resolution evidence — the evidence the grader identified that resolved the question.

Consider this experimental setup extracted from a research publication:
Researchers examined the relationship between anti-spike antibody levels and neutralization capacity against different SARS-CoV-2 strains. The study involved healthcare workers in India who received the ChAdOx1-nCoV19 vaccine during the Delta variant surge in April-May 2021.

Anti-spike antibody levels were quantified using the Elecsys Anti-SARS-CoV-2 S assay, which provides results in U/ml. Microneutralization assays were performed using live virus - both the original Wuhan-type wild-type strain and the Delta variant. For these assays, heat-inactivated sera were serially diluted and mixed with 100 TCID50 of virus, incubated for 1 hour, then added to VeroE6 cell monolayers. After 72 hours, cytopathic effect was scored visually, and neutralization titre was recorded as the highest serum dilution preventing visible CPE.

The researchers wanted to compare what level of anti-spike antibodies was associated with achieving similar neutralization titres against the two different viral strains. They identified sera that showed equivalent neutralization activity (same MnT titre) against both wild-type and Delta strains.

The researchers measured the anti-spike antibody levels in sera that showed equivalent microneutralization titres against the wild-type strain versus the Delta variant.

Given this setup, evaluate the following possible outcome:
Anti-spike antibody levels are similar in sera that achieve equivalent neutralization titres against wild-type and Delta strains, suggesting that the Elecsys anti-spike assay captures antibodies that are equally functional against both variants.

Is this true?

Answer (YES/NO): NO